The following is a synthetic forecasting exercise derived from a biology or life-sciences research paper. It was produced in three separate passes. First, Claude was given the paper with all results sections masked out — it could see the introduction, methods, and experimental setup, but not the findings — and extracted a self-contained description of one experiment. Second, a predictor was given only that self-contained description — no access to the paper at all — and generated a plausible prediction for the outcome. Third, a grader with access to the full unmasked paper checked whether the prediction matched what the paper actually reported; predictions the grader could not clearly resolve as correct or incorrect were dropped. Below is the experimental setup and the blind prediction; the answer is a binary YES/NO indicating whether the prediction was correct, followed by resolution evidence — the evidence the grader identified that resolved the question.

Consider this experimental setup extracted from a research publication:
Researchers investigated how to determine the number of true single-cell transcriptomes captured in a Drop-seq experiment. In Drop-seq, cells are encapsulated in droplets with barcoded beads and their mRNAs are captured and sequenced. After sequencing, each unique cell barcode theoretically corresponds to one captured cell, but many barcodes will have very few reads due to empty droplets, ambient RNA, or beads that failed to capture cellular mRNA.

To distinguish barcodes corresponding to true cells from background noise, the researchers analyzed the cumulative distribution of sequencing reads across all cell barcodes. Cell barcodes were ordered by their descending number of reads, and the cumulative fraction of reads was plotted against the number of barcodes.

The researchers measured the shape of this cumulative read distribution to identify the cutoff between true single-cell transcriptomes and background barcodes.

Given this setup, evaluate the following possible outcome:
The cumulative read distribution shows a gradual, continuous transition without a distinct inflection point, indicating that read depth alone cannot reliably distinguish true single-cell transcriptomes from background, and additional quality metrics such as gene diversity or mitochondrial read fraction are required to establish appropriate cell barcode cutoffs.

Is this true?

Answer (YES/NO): NO